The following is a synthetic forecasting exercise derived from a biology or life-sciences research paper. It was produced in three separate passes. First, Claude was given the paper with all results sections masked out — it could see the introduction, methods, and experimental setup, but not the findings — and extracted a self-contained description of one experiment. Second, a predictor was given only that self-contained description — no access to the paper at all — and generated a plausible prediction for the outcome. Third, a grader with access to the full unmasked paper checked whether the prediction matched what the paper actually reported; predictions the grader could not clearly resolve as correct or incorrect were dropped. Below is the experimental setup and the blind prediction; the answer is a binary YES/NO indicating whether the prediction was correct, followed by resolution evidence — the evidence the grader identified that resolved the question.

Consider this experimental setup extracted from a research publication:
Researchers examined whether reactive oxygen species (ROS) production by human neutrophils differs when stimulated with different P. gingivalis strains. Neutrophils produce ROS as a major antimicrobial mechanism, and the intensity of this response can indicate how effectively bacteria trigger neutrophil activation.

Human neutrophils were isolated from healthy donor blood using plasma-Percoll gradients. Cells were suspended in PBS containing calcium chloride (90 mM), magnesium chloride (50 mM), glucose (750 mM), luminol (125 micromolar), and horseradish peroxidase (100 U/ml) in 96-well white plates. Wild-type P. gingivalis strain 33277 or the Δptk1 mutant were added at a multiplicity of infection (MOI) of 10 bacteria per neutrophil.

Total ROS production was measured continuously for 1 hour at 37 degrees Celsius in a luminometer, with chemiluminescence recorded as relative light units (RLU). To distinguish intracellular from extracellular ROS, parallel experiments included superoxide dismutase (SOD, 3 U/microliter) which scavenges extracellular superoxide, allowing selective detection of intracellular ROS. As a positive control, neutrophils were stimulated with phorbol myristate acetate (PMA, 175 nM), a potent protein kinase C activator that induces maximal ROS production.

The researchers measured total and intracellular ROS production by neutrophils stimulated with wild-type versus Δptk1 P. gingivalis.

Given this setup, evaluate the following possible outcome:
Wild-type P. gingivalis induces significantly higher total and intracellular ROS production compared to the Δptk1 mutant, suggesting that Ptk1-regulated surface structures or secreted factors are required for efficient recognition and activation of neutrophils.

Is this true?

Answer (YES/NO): YES